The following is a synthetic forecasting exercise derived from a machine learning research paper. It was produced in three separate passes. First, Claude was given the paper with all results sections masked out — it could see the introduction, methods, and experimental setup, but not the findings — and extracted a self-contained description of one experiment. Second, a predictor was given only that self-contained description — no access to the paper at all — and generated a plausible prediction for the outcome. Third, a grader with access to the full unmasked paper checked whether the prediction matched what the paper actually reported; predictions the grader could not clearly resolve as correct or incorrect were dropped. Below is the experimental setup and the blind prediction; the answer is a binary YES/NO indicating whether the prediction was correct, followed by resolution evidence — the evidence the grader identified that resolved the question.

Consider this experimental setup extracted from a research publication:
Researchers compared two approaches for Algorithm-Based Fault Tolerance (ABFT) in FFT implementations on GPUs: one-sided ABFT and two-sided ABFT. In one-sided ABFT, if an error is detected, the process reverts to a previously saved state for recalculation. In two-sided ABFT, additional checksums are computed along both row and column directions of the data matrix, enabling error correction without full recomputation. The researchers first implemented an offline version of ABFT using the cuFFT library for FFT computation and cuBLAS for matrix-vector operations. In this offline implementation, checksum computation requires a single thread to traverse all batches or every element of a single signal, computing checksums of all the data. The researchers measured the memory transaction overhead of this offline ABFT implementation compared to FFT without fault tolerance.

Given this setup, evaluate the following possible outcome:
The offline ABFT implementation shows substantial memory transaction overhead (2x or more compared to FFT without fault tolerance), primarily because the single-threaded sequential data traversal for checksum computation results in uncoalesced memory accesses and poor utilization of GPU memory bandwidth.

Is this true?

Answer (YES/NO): YES